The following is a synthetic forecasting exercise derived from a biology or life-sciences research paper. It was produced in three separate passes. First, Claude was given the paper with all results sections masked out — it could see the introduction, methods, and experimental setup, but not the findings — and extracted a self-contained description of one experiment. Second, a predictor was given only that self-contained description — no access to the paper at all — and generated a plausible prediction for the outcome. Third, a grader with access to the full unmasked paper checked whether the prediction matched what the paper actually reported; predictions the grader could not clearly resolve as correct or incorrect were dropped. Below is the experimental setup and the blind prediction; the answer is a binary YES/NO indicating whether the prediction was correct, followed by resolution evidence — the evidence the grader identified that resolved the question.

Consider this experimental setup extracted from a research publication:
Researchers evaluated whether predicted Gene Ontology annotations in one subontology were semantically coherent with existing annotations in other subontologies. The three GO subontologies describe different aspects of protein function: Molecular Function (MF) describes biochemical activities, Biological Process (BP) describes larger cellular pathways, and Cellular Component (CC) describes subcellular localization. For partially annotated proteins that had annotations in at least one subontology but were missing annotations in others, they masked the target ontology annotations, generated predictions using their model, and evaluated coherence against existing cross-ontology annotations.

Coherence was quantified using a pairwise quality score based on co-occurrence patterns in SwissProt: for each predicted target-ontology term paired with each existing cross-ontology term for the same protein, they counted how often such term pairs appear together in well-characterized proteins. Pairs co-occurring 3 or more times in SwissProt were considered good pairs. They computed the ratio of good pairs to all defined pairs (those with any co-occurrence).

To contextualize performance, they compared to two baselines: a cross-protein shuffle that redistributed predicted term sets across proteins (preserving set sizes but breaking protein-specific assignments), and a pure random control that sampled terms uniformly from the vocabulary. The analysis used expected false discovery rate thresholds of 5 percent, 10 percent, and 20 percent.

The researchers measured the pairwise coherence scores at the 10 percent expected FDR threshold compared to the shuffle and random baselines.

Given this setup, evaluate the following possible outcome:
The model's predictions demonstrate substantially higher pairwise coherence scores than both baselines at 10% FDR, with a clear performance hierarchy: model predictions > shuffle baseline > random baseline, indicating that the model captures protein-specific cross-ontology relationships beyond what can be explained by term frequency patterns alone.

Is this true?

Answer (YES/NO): NO